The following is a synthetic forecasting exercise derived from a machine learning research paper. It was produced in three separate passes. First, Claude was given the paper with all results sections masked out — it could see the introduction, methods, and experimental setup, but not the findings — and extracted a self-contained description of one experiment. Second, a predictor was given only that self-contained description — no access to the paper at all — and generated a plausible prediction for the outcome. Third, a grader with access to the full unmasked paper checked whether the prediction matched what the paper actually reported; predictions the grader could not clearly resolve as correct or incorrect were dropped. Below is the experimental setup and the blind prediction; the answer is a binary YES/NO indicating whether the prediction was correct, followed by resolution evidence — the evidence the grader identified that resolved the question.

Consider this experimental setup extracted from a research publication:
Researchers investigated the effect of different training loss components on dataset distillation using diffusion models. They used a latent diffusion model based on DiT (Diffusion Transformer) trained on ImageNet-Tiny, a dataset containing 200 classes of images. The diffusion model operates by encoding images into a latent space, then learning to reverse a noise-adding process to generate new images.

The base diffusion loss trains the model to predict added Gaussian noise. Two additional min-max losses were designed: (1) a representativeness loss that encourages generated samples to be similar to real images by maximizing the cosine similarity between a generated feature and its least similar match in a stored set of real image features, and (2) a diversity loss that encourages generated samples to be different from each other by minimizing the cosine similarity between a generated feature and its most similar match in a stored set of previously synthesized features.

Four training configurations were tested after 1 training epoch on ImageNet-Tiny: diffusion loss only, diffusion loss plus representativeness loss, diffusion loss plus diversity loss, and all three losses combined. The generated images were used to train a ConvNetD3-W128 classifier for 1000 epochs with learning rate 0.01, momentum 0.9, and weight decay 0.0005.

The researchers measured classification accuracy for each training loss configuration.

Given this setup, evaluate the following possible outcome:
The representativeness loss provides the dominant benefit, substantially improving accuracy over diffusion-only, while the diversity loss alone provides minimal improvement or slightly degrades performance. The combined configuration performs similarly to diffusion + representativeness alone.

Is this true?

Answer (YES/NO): NO